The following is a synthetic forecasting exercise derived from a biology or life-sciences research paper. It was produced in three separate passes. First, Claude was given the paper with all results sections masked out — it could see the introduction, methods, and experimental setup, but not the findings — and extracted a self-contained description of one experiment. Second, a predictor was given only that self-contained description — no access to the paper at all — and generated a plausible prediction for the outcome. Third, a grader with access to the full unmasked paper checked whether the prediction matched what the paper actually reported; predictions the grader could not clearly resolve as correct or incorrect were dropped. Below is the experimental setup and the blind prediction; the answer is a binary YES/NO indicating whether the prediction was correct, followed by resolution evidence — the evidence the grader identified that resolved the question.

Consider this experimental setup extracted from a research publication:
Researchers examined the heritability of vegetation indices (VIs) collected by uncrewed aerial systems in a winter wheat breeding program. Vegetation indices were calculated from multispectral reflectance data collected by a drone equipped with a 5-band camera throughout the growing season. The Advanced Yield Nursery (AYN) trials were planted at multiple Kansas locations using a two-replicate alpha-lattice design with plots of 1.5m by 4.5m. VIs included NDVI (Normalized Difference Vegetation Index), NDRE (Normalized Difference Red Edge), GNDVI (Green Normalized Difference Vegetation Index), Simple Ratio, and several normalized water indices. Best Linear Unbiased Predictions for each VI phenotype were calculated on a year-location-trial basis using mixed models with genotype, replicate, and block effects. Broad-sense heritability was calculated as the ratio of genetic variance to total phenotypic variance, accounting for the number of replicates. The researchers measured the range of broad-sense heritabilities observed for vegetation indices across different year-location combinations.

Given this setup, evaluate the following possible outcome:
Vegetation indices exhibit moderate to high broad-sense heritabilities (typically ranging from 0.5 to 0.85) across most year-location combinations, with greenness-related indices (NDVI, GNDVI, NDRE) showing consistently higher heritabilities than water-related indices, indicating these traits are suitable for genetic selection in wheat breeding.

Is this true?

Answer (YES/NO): NO